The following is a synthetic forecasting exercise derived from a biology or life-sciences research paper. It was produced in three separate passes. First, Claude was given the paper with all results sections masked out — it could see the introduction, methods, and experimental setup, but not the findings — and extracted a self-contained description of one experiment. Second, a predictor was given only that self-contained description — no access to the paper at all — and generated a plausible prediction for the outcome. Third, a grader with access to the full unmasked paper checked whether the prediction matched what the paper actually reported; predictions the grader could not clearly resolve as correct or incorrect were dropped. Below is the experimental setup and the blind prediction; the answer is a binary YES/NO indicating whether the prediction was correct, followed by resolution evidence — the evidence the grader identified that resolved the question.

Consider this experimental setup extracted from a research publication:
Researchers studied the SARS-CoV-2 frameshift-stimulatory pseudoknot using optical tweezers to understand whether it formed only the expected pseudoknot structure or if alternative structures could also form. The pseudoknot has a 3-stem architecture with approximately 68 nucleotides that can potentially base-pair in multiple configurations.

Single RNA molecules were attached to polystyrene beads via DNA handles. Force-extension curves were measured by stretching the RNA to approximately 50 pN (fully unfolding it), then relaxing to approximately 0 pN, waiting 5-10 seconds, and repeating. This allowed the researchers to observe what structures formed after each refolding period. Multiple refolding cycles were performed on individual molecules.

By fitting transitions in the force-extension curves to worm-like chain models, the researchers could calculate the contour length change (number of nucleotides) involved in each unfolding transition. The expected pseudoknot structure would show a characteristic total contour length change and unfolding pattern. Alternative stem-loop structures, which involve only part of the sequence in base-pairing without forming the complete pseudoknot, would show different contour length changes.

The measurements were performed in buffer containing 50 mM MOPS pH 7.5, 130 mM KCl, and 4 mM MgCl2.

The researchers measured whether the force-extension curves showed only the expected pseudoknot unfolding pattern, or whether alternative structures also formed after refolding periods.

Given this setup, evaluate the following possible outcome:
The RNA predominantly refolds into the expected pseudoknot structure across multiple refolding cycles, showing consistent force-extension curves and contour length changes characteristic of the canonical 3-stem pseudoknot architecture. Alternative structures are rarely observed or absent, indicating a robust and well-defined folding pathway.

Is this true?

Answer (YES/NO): NO